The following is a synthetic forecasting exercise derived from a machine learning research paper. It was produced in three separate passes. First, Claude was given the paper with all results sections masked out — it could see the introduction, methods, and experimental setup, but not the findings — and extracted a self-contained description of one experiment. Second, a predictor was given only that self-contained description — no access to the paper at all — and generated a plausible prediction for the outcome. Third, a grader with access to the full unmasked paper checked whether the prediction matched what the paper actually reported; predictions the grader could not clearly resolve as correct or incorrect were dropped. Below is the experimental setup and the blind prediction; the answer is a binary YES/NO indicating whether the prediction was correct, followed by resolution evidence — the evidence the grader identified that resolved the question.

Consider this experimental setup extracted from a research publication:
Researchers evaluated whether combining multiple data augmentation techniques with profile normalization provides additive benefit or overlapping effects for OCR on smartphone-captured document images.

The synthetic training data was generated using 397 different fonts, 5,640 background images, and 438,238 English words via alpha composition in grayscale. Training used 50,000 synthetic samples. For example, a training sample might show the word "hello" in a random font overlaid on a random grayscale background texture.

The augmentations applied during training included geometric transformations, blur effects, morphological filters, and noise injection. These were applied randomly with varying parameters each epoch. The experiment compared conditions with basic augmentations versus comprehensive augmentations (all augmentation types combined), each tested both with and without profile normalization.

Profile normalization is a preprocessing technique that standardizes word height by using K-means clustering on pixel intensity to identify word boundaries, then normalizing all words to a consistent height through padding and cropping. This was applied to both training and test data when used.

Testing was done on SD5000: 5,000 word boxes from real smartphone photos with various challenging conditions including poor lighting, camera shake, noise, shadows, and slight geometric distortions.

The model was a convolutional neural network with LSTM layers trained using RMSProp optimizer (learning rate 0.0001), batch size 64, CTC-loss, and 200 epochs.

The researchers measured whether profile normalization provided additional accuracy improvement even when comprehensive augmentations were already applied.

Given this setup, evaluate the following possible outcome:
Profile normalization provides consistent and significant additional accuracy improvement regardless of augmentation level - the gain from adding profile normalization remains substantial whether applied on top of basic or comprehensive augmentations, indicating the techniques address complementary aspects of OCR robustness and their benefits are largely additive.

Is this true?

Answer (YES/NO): NO